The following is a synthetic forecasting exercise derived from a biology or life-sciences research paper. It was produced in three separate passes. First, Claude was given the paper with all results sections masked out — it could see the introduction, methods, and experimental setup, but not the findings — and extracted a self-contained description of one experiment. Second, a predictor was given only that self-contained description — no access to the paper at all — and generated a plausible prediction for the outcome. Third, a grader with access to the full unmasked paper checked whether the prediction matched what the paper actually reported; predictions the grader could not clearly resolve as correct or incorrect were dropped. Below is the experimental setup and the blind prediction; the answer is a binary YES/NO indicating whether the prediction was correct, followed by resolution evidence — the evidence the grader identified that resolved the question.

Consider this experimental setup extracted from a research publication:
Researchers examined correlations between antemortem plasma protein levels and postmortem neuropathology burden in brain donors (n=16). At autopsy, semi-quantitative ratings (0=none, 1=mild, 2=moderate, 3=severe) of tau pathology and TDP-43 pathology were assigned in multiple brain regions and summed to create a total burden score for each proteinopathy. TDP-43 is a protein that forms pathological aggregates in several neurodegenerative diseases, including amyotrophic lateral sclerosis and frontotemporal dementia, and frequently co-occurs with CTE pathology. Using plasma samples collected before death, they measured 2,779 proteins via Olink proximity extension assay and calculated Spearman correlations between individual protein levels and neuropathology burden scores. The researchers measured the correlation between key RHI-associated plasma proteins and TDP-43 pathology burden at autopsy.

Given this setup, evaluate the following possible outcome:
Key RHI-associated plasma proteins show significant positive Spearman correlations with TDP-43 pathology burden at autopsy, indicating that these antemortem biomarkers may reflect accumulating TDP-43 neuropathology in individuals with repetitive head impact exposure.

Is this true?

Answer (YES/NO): YES